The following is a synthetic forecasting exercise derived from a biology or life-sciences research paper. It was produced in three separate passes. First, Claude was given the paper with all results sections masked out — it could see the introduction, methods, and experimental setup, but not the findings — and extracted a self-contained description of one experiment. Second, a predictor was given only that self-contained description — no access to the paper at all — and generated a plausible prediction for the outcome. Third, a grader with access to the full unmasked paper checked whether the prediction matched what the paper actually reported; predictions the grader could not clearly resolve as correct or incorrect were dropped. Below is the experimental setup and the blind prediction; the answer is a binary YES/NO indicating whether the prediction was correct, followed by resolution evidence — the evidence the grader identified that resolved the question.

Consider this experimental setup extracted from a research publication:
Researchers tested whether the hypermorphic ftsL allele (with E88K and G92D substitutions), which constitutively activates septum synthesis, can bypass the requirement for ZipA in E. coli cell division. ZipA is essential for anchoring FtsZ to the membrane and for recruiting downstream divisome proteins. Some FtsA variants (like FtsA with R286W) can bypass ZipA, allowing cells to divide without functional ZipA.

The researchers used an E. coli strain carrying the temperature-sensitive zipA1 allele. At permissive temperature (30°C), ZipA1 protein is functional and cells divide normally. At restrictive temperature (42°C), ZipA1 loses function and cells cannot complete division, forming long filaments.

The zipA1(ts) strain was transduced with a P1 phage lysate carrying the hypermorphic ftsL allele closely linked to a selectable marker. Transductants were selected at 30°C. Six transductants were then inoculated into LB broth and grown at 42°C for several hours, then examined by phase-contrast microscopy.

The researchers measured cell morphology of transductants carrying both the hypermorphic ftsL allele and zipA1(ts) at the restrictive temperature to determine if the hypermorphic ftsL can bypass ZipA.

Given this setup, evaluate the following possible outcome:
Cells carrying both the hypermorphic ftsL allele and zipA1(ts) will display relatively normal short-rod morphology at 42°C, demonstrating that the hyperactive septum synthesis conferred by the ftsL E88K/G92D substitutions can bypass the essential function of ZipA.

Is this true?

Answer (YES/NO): NO